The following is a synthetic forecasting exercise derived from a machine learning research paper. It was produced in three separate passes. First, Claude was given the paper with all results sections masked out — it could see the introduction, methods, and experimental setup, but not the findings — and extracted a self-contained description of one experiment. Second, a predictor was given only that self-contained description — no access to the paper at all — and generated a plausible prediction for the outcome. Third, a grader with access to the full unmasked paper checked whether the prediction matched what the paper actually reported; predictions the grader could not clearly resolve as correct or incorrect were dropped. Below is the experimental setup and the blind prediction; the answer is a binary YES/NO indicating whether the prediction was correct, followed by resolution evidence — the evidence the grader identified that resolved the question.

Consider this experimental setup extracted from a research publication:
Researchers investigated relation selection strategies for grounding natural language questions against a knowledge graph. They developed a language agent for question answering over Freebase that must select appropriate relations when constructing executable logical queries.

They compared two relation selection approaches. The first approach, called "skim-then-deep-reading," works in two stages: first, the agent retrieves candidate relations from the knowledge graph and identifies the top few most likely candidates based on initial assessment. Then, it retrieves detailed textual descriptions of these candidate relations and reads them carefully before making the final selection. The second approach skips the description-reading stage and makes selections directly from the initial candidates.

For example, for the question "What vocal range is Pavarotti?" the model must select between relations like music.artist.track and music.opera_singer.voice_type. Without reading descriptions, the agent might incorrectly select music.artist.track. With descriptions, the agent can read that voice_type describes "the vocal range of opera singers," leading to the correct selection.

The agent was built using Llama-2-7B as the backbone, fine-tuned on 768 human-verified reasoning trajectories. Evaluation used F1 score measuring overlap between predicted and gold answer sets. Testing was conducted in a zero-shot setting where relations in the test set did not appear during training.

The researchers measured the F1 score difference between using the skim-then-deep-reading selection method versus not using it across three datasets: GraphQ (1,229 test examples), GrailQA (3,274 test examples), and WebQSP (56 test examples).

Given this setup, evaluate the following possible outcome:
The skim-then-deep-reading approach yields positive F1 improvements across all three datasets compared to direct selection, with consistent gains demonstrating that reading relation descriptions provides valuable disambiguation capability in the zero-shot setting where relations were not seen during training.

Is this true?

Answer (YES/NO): YES